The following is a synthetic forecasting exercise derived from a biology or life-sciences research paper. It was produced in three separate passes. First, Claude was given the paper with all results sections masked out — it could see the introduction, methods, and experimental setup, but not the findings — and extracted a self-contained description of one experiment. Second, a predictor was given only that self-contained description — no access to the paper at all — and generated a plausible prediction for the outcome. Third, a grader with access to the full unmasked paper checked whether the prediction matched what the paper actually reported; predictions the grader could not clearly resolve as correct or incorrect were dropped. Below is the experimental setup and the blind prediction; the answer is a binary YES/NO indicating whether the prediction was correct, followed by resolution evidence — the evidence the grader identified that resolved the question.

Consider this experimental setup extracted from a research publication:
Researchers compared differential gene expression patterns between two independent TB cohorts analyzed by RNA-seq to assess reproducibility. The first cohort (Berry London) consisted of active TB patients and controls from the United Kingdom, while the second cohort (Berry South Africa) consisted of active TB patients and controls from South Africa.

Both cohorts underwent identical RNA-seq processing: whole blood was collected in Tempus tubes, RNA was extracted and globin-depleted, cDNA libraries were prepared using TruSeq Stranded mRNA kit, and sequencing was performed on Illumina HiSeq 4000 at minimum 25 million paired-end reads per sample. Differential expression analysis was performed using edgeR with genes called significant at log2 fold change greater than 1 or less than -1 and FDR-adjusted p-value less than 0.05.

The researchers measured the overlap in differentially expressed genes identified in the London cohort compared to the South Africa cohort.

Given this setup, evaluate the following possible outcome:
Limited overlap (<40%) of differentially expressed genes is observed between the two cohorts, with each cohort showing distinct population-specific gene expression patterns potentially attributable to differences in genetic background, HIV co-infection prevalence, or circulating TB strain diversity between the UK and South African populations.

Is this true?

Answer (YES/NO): NO